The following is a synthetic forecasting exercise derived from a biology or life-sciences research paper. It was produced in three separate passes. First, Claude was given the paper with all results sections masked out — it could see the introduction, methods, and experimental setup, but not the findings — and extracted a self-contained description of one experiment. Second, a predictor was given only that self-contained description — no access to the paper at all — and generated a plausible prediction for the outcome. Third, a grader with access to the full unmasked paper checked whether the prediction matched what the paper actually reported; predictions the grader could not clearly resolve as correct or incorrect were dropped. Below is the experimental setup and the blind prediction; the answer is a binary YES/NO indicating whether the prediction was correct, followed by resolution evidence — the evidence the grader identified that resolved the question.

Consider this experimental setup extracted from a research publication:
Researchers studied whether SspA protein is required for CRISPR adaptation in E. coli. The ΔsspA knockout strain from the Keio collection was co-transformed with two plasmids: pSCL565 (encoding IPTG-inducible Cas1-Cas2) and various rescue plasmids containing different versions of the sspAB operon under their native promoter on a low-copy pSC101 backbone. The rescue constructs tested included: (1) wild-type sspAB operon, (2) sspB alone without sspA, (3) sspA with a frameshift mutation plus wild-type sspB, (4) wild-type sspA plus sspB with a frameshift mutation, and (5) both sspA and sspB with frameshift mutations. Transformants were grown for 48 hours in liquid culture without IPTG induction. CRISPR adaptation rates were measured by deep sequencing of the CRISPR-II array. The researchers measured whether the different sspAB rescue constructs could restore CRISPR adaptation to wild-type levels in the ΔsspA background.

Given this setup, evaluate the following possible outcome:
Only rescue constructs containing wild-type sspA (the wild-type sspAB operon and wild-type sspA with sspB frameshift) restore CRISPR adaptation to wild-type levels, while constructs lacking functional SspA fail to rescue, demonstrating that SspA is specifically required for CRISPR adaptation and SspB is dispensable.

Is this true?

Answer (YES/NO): YES